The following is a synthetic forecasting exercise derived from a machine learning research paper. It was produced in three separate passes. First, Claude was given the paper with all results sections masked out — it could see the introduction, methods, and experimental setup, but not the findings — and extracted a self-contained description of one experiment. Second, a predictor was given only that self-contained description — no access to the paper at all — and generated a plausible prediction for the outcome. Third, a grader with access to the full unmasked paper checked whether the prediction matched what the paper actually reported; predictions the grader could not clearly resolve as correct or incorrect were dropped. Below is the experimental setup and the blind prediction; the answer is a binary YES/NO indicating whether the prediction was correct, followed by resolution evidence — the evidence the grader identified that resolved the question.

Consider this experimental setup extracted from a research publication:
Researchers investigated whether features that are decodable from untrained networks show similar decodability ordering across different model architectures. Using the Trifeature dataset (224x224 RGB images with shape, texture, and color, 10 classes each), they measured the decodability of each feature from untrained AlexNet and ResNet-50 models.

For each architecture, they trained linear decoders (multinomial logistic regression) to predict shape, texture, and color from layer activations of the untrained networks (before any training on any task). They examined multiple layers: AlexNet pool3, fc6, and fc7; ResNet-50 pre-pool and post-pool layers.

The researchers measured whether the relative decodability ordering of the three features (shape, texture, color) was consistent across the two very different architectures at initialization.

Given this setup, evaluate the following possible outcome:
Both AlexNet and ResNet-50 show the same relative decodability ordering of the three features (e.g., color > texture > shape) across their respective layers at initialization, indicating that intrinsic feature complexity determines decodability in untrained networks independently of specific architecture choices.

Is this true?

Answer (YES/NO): NO